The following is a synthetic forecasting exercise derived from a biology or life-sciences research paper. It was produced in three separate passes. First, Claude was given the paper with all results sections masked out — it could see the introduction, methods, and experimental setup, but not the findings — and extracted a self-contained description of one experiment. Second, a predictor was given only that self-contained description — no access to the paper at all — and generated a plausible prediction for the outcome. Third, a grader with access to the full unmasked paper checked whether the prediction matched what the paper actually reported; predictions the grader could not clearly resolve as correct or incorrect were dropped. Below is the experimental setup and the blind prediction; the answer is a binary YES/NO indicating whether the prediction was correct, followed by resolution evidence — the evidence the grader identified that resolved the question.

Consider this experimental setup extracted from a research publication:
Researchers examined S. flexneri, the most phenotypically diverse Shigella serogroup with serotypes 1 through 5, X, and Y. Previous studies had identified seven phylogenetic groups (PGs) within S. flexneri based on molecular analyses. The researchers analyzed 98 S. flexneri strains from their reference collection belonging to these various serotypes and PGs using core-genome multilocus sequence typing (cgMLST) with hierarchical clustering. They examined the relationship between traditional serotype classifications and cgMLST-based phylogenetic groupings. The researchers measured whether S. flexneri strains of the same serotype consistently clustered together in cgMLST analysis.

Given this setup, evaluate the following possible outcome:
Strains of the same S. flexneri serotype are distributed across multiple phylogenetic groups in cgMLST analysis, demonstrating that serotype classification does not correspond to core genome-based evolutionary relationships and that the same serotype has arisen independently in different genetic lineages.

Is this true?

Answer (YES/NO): YES